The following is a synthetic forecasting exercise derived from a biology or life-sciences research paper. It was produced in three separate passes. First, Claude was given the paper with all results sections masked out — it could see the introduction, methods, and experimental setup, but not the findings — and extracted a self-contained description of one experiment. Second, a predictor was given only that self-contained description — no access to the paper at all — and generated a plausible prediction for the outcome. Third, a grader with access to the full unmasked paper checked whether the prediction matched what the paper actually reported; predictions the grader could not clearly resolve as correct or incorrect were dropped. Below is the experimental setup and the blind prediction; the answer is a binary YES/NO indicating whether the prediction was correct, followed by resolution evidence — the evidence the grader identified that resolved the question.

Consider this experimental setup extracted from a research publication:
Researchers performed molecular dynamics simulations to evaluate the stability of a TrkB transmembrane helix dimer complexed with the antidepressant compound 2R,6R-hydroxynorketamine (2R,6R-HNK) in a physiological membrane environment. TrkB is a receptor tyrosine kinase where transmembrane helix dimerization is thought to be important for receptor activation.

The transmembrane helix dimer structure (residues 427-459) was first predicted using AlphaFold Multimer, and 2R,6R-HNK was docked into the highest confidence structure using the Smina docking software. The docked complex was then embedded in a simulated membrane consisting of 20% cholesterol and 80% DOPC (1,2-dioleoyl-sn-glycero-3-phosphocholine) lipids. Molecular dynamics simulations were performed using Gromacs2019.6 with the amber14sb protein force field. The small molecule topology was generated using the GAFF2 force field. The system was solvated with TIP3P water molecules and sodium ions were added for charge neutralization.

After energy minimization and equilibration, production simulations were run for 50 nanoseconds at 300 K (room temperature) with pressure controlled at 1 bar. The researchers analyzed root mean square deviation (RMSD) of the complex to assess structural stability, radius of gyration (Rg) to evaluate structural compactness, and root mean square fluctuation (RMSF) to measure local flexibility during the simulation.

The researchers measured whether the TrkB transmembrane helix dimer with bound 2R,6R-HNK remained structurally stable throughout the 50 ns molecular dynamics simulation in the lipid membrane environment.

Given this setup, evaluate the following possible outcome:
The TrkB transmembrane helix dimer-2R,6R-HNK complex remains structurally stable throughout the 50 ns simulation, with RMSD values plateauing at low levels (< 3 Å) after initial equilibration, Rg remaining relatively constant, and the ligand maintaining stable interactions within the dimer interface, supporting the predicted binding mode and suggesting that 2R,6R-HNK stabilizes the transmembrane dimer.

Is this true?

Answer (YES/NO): NO